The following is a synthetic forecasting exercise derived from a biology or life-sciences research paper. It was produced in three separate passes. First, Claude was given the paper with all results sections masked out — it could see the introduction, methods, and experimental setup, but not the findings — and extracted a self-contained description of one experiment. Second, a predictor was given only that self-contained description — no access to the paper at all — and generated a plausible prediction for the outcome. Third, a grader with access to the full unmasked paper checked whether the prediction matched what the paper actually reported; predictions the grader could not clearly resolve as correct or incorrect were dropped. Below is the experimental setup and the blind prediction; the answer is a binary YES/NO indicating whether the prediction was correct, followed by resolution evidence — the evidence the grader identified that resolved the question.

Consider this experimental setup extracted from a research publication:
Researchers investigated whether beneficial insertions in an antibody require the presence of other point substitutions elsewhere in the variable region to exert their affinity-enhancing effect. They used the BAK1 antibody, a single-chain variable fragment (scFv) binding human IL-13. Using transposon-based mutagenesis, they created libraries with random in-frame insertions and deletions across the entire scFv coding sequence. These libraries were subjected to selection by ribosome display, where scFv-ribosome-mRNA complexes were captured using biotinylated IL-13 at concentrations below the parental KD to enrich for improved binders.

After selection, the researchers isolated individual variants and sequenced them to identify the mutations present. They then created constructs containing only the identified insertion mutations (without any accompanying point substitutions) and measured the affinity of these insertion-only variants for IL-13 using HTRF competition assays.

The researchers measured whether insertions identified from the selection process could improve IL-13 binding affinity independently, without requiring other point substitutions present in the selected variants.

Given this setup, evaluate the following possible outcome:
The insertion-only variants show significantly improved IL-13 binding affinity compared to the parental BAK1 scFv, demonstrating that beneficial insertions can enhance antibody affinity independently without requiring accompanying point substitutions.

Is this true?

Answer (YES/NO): NO